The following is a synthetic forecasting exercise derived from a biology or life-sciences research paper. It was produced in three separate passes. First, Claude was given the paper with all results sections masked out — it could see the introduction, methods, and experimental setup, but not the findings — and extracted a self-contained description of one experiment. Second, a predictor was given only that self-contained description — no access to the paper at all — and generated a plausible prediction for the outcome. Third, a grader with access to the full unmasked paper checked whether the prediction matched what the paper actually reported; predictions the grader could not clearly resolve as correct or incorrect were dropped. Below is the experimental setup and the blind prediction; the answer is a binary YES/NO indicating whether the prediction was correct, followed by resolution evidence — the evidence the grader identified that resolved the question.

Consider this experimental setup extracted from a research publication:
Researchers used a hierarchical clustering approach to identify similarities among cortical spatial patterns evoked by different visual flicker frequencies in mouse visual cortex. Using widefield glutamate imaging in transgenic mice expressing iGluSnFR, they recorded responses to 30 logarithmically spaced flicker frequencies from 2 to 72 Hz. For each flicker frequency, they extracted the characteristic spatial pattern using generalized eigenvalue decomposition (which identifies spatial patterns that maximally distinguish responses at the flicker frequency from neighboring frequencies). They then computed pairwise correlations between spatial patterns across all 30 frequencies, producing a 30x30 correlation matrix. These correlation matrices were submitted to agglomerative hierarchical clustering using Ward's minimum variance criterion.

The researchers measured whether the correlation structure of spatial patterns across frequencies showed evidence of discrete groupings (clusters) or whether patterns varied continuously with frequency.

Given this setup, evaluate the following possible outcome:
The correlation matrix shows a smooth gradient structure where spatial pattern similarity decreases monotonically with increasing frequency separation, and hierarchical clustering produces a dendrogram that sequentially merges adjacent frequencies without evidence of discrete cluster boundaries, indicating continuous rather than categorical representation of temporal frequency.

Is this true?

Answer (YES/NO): NO